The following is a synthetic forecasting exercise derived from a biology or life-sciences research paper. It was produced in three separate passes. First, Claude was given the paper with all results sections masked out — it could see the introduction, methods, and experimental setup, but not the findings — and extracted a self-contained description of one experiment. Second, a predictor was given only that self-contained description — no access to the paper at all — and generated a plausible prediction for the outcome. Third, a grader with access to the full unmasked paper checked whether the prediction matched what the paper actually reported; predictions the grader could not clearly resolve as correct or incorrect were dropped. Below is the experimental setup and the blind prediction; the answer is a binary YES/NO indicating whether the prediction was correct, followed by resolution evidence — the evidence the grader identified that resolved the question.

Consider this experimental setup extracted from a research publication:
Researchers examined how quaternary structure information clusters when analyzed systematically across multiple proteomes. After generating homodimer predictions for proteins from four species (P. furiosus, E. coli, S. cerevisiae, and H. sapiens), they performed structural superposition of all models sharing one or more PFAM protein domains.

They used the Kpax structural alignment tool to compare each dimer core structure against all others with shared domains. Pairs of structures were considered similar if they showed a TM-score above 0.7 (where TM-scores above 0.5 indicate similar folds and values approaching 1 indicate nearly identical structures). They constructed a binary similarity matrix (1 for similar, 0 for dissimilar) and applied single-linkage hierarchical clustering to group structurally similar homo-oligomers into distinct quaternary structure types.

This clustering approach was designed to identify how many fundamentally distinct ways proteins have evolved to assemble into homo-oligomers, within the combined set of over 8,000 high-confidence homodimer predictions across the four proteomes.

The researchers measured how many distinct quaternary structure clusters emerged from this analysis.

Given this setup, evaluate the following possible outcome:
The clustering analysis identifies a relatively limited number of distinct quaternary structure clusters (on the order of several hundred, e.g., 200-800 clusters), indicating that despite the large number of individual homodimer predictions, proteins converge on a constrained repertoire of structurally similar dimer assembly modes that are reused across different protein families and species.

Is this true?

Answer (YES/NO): NO